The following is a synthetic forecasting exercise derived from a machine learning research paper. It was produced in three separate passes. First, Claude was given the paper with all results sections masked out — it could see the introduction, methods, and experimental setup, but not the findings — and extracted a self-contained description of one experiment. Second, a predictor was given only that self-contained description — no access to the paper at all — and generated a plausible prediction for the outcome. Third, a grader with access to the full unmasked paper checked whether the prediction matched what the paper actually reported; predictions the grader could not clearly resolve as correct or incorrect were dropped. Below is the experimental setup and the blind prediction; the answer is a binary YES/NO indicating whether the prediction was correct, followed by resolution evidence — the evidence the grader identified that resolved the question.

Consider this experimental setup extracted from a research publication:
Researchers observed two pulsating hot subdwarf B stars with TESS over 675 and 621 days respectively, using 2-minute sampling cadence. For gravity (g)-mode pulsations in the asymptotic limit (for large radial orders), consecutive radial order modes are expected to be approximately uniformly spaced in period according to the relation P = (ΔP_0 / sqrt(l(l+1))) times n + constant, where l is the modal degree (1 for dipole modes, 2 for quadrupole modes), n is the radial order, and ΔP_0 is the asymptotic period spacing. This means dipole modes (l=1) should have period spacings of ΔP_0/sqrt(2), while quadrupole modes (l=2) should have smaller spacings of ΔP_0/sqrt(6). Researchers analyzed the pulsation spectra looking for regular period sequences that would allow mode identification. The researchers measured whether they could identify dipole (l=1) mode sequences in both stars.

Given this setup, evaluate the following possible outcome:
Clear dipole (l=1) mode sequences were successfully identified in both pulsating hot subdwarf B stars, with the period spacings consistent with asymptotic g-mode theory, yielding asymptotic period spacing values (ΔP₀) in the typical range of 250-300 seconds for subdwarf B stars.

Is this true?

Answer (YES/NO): NO